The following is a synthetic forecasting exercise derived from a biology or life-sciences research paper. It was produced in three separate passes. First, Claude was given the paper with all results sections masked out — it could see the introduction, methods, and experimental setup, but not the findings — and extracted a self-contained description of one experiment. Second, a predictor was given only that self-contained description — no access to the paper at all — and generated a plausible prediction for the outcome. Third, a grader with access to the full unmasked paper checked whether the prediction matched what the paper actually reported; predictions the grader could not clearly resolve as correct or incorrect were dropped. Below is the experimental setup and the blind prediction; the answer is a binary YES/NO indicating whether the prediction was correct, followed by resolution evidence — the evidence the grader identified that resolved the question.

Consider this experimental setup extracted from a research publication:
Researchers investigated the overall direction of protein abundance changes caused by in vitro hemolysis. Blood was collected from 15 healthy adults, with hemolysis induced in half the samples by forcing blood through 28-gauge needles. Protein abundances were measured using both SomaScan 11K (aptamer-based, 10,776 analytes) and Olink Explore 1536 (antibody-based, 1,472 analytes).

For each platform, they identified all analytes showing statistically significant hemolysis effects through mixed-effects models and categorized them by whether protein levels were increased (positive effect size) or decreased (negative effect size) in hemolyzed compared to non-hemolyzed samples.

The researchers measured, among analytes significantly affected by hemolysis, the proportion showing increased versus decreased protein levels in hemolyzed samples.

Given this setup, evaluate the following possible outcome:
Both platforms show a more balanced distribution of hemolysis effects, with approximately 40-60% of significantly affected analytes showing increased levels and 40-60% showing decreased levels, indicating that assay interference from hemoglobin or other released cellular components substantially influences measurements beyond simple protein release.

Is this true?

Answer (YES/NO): NO